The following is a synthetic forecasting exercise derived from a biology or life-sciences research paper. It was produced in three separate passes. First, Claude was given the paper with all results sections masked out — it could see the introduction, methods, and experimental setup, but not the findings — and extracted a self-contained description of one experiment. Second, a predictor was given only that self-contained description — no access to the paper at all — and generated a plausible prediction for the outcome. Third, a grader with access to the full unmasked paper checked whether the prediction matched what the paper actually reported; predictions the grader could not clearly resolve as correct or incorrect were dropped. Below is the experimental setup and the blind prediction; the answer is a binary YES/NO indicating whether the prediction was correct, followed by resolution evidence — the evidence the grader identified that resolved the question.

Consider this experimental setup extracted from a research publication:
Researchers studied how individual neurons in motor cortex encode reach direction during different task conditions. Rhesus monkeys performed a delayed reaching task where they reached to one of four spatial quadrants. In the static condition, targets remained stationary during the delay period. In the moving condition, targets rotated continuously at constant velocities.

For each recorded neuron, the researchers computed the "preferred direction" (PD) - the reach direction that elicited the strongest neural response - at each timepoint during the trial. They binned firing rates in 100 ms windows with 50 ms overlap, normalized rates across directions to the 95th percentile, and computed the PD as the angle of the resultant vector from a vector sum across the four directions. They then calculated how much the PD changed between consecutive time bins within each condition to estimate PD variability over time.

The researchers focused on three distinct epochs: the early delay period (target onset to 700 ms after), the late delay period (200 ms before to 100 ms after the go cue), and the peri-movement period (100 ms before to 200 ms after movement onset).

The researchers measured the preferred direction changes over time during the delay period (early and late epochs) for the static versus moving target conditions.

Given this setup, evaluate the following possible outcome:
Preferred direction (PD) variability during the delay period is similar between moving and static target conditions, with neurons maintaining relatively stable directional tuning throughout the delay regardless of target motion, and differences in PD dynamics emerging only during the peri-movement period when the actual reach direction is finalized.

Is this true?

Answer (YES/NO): NO